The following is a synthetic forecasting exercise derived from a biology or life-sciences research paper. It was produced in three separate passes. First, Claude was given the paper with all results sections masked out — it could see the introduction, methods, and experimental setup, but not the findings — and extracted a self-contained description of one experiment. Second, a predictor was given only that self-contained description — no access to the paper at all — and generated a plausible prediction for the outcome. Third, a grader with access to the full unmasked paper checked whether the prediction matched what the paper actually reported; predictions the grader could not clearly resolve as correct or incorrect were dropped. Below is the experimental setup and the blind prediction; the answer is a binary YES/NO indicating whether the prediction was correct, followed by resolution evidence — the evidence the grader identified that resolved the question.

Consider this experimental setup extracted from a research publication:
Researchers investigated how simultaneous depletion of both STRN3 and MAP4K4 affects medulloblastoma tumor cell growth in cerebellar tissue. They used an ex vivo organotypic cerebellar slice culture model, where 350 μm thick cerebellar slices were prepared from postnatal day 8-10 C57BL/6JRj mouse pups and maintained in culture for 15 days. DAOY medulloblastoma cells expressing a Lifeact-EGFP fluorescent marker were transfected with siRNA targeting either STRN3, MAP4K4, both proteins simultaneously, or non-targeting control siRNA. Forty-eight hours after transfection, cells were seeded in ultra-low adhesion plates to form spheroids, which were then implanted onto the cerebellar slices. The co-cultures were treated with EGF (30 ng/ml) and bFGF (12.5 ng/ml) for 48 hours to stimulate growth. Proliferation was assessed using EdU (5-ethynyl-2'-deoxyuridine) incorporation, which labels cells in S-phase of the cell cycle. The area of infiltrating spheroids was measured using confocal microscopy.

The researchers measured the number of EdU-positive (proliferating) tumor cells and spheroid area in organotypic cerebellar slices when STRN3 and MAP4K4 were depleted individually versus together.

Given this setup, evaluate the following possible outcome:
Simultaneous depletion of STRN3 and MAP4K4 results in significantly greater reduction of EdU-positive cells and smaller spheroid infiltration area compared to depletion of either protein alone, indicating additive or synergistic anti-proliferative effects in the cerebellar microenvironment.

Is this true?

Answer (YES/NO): NO